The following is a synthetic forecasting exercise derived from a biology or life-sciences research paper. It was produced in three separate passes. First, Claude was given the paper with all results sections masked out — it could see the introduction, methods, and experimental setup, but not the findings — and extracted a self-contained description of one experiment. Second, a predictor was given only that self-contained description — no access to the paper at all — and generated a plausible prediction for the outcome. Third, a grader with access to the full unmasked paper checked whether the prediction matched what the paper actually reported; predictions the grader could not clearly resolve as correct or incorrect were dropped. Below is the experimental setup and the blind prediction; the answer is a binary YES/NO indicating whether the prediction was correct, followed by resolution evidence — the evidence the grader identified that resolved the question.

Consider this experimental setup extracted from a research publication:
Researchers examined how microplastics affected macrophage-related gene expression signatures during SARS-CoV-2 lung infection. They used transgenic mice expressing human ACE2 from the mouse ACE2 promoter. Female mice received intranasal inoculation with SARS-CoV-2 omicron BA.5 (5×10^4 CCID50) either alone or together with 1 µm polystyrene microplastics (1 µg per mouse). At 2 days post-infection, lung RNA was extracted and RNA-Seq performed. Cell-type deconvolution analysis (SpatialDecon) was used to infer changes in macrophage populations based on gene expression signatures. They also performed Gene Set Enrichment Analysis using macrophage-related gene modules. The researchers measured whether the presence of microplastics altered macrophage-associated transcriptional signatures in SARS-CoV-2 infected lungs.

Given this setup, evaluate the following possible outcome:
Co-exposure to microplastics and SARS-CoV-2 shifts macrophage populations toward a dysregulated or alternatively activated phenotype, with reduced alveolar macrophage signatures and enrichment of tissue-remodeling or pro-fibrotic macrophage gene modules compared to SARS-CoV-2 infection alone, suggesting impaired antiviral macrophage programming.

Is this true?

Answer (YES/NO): NO